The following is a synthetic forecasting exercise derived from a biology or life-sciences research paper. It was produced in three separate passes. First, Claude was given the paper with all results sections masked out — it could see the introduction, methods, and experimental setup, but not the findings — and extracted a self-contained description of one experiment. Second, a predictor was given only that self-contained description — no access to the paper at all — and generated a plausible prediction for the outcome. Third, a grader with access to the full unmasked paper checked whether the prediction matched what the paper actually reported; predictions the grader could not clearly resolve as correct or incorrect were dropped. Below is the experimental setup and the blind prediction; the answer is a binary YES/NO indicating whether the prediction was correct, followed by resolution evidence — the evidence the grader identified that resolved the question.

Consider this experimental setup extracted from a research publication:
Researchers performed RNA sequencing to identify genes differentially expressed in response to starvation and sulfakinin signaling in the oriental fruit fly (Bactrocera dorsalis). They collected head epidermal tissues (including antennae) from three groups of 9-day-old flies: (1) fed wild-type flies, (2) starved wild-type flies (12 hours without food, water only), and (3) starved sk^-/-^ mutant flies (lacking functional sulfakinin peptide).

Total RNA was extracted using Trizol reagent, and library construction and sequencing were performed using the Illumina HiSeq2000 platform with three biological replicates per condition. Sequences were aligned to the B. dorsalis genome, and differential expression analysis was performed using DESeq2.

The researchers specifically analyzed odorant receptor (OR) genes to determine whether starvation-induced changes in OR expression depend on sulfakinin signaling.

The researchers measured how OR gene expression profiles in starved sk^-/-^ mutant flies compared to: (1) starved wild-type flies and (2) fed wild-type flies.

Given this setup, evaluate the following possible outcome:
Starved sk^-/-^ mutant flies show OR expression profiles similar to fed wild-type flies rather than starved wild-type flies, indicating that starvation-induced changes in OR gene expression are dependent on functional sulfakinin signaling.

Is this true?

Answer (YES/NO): YES